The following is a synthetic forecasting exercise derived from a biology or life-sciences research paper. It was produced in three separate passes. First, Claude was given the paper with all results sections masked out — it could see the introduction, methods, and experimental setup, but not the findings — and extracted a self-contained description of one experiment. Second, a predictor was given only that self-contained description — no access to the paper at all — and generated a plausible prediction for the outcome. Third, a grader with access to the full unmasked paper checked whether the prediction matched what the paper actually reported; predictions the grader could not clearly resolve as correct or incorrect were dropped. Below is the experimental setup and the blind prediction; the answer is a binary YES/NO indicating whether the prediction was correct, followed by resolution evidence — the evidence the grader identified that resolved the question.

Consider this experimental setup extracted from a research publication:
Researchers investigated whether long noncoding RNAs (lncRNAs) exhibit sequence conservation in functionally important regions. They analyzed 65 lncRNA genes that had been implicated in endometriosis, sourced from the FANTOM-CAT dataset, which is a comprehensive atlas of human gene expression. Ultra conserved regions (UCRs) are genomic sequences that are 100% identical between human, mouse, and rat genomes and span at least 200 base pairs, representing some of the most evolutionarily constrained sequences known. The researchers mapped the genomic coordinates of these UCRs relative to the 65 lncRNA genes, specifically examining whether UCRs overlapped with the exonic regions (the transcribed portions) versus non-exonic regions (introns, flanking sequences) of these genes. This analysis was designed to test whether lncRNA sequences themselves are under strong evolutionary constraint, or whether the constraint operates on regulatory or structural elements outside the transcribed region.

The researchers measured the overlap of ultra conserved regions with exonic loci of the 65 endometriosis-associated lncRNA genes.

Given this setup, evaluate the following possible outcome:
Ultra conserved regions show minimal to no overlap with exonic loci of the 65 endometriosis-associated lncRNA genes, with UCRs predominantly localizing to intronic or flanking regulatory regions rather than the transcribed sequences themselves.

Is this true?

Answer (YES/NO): YES